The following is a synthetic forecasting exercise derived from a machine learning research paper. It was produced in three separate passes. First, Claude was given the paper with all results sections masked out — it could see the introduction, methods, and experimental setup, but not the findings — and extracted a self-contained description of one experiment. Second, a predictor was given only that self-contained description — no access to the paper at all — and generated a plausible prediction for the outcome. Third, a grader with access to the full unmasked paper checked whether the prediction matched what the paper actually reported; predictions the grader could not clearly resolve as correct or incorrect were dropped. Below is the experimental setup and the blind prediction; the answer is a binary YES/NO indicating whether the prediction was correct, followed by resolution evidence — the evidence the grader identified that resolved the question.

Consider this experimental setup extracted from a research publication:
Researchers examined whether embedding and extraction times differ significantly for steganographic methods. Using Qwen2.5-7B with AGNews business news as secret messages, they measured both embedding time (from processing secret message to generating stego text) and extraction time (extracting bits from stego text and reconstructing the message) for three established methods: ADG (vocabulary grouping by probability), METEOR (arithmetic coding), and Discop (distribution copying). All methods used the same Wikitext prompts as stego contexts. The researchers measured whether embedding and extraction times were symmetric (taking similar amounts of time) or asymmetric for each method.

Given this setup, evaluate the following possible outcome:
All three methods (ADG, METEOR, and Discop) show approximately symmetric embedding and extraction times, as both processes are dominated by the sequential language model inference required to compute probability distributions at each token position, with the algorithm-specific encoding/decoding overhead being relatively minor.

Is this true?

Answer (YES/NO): YES